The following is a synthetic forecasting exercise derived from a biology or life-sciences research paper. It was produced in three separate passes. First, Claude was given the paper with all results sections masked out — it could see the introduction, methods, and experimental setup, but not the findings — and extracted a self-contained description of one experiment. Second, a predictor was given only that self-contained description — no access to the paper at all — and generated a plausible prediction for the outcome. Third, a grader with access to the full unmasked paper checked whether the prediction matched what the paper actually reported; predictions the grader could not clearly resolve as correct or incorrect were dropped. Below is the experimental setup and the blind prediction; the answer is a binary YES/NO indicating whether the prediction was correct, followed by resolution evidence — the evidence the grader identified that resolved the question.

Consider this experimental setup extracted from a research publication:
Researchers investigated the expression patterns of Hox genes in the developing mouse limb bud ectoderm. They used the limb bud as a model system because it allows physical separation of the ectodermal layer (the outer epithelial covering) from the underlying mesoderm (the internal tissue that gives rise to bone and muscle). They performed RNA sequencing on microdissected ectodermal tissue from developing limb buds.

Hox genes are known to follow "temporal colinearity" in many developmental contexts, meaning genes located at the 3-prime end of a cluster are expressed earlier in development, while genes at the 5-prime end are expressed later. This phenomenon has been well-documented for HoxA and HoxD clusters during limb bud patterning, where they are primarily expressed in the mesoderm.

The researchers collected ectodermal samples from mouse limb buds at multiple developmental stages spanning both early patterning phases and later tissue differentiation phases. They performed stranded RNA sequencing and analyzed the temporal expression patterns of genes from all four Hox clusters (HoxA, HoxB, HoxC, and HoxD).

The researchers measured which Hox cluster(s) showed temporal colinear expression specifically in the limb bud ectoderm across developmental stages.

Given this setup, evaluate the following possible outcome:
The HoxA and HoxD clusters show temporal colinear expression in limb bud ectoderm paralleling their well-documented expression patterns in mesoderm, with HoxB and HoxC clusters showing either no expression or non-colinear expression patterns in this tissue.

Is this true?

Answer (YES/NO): NO